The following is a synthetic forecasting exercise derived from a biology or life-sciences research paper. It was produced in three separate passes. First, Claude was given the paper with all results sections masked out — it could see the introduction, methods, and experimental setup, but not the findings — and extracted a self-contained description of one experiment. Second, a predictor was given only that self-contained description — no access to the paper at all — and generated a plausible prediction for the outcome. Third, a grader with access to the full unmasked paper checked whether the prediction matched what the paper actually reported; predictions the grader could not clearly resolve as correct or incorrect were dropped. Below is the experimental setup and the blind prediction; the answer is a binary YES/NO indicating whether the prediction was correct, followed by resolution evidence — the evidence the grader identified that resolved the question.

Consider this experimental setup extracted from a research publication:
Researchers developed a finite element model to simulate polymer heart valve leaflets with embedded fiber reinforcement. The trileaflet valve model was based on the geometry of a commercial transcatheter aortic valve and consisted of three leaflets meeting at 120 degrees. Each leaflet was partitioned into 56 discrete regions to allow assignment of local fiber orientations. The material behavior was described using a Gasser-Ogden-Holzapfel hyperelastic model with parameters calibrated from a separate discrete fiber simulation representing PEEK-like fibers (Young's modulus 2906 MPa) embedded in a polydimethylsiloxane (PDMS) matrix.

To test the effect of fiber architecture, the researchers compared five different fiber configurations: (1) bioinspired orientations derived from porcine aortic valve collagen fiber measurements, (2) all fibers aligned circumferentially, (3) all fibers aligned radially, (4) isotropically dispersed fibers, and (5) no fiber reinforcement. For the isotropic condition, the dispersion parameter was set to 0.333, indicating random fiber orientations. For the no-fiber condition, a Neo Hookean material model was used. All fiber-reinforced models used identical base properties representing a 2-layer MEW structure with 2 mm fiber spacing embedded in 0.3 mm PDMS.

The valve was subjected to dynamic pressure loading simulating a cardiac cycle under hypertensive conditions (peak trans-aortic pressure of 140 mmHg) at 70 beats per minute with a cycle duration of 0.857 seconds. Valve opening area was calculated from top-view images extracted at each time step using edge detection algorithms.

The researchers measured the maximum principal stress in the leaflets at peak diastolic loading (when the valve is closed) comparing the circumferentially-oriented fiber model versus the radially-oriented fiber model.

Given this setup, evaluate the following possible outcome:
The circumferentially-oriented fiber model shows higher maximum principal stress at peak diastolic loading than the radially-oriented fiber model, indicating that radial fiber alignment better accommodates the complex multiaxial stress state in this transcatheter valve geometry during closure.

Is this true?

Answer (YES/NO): YES